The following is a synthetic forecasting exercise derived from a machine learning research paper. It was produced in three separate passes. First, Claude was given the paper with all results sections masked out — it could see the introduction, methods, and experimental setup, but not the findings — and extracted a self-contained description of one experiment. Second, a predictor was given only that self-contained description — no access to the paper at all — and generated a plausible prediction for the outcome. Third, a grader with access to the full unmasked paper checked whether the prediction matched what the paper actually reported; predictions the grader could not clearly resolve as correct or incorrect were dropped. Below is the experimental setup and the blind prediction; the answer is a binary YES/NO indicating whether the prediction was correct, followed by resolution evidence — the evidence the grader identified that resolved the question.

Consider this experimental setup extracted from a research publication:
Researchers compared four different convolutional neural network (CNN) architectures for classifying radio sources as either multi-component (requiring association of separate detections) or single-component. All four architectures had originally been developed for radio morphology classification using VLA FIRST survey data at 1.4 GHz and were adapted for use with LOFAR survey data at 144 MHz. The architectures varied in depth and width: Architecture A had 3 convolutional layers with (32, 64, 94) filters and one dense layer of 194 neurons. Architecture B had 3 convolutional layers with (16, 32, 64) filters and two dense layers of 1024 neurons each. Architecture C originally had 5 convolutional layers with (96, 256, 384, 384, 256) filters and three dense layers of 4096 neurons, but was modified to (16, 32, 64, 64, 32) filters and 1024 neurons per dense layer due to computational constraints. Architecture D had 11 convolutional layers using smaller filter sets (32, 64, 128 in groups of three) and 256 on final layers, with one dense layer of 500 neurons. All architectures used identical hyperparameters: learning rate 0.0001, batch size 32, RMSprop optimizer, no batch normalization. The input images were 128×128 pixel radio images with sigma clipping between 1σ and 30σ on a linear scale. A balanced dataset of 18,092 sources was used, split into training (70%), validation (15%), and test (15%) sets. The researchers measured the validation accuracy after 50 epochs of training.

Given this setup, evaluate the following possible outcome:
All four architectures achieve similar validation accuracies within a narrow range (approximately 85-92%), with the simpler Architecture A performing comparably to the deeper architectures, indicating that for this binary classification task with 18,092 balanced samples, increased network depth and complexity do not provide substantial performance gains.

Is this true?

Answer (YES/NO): NO